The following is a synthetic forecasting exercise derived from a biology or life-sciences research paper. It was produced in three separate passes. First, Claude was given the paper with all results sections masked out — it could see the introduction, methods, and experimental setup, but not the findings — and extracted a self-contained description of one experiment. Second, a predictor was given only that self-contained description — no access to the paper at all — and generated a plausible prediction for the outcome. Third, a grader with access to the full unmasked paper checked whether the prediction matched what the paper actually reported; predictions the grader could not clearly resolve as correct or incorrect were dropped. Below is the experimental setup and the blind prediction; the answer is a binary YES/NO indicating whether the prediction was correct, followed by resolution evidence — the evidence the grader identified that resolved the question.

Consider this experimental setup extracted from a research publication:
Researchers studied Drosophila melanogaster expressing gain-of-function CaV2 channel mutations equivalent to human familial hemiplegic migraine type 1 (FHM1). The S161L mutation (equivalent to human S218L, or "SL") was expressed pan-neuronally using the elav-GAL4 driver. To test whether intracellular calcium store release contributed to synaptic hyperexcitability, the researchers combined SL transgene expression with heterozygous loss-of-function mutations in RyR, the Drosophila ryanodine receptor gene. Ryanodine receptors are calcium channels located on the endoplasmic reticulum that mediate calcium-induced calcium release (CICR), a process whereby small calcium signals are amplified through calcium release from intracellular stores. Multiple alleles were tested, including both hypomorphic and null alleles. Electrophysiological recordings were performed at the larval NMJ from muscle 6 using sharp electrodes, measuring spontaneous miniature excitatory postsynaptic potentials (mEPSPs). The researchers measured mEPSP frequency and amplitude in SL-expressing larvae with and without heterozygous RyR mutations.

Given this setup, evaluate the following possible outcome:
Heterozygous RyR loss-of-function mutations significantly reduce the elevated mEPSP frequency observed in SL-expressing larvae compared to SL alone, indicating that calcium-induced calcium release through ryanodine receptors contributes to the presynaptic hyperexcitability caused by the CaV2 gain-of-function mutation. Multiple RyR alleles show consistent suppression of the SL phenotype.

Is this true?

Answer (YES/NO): NO